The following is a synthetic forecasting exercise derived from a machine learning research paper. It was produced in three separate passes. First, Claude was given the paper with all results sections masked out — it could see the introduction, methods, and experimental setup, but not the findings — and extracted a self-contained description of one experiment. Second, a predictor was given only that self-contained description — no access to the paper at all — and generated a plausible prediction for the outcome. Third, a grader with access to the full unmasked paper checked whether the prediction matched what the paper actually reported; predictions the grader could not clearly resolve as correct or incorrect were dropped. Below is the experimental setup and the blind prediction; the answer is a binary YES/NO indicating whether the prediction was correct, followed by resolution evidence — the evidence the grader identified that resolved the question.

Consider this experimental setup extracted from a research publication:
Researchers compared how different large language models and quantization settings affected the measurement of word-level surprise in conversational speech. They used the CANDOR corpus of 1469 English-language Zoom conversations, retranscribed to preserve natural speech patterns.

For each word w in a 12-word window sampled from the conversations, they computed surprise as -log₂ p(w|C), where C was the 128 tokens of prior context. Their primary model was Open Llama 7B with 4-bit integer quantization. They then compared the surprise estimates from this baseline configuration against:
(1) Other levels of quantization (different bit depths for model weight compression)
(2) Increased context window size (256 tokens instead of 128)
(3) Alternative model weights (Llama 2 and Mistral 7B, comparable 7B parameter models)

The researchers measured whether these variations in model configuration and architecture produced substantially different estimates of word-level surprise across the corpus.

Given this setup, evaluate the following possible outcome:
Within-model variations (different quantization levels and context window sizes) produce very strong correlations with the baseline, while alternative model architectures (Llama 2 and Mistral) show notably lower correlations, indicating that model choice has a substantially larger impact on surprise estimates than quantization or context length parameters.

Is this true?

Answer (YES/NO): NO